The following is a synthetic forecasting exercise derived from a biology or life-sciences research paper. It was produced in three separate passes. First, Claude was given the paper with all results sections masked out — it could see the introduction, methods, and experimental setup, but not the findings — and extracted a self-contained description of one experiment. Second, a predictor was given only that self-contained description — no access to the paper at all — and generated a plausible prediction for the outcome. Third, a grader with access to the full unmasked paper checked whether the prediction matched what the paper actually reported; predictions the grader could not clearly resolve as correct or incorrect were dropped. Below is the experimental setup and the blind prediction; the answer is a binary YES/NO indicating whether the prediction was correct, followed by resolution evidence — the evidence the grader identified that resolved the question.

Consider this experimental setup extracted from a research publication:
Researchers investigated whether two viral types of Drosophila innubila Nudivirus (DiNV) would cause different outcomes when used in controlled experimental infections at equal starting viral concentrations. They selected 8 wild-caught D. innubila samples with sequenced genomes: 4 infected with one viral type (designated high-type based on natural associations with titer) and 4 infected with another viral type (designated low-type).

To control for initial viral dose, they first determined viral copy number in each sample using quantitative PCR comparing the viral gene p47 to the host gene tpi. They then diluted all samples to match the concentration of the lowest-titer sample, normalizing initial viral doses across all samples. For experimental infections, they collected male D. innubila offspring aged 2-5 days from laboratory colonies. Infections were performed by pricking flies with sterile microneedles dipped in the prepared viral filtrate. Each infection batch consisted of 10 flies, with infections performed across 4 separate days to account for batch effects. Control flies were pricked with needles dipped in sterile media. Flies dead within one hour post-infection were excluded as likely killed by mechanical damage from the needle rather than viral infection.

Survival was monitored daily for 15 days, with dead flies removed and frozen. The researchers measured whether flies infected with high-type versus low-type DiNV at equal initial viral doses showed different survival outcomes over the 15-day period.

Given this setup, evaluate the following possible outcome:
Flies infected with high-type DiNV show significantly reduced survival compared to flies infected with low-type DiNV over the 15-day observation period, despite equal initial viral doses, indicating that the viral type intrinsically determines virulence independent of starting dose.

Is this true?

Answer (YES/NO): YES